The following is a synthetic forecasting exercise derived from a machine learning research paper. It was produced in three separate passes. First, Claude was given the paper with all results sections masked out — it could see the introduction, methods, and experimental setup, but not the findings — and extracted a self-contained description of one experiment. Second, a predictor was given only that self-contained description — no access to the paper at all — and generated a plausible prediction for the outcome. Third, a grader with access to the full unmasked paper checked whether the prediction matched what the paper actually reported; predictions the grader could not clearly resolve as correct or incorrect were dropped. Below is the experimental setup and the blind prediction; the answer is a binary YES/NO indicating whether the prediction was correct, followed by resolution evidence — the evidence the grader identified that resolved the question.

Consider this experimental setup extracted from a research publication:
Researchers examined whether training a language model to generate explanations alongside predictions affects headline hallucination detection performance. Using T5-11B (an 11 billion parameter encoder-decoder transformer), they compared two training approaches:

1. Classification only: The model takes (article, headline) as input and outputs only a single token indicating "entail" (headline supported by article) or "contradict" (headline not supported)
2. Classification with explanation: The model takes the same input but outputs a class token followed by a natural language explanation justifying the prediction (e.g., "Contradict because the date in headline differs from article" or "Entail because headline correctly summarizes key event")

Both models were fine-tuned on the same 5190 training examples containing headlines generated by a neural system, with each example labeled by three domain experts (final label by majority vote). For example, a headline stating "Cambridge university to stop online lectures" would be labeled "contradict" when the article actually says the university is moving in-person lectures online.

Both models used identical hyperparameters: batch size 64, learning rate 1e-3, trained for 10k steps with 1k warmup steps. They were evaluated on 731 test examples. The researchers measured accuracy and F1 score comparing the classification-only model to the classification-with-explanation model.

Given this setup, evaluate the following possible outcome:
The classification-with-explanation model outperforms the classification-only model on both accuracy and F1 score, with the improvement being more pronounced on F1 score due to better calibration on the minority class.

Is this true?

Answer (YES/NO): NO